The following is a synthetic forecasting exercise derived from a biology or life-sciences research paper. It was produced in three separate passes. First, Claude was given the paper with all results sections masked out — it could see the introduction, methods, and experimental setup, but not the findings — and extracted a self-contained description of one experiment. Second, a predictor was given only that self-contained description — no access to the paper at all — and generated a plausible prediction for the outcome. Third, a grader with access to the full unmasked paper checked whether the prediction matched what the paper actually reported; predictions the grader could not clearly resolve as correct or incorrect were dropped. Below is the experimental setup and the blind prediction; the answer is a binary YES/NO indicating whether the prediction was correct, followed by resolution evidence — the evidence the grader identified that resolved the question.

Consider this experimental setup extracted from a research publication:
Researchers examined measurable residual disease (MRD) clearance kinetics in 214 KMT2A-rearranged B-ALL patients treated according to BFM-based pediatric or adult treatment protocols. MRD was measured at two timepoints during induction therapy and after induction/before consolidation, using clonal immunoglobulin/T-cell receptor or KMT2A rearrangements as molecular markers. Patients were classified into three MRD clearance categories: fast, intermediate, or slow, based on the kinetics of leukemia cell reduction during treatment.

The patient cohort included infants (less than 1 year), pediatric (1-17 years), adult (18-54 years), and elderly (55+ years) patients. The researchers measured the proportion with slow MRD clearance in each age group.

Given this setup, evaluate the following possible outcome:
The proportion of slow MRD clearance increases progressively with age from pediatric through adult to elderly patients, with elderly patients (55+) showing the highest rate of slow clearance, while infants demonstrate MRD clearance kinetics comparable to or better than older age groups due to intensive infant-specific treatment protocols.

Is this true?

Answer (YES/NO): NO